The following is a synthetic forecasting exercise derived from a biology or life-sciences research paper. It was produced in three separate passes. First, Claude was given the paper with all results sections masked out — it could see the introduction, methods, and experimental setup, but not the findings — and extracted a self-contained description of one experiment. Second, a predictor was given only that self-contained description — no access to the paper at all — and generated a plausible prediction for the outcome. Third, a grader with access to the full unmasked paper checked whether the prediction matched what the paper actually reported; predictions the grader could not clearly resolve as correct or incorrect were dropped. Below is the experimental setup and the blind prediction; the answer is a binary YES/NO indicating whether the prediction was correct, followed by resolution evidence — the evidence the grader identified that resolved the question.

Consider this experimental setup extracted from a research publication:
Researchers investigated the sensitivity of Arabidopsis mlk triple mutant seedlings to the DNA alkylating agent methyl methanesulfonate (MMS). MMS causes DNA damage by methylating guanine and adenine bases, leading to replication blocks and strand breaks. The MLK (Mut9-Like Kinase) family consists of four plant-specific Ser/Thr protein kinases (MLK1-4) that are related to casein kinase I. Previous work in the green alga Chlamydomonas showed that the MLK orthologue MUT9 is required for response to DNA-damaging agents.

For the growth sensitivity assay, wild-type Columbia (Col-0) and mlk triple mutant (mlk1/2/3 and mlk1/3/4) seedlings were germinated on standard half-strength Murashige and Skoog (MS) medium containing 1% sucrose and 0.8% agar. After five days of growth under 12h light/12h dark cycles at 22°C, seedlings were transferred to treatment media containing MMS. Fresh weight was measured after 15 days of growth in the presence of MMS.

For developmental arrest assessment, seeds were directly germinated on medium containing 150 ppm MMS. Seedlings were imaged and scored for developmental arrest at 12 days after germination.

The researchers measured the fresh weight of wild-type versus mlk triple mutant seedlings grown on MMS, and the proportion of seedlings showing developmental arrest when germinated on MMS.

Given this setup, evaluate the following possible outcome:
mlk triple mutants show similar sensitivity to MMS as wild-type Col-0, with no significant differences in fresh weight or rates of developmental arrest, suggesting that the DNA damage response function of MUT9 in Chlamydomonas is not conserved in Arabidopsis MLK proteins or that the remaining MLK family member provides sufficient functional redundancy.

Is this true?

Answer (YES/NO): NO